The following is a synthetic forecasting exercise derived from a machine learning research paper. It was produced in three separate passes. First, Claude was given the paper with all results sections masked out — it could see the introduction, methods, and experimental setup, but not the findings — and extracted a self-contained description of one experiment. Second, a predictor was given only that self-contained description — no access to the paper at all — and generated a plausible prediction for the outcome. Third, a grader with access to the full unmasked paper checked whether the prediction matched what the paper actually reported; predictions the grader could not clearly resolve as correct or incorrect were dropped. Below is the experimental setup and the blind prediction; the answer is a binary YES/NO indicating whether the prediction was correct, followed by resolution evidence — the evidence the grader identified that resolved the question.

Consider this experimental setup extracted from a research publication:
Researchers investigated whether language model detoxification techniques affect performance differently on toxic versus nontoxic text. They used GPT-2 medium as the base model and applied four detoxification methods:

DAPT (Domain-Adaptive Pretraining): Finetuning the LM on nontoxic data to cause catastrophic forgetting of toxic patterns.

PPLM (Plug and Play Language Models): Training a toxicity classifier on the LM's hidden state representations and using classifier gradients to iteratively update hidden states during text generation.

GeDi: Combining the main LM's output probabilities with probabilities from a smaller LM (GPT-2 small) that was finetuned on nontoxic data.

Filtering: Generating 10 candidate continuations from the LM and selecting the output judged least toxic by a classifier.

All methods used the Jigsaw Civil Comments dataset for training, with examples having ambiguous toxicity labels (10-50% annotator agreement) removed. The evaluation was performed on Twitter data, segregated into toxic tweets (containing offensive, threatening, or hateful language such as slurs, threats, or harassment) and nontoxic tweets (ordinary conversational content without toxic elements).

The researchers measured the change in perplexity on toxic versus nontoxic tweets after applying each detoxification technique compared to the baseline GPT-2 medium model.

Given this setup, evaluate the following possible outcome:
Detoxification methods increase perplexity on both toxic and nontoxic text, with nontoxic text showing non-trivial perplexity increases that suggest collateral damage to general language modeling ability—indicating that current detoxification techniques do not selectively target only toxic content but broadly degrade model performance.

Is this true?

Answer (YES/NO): YES